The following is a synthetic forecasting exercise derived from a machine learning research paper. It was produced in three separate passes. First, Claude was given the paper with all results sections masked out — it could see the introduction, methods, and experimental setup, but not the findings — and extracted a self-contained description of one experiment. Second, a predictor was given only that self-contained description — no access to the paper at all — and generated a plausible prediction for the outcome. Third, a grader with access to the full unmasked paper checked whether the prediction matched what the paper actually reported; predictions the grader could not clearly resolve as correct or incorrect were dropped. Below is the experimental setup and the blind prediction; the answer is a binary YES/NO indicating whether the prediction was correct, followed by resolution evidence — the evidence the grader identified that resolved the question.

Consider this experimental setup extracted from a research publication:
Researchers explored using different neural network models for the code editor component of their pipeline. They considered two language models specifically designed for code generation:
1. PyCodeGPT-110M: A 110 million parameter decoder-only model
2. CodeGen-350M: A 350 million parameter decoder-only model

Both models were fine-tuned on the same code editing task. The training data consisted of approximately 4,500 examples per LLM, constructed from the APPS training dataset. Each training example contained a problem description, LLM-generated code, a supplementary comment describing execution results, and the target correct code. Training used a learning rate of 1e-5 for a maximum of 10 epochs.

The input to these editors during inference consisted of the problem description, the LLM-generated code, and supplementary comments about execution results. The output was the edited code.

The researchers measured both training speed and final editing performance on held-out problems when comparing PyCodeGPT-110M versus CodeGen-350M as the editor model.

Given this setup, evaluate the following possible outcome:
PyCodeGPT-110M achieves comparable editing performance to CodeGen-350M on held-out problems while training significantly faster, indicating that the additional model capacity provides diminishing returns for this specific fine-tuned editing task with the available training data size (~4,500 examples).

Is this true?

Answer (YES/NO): NO